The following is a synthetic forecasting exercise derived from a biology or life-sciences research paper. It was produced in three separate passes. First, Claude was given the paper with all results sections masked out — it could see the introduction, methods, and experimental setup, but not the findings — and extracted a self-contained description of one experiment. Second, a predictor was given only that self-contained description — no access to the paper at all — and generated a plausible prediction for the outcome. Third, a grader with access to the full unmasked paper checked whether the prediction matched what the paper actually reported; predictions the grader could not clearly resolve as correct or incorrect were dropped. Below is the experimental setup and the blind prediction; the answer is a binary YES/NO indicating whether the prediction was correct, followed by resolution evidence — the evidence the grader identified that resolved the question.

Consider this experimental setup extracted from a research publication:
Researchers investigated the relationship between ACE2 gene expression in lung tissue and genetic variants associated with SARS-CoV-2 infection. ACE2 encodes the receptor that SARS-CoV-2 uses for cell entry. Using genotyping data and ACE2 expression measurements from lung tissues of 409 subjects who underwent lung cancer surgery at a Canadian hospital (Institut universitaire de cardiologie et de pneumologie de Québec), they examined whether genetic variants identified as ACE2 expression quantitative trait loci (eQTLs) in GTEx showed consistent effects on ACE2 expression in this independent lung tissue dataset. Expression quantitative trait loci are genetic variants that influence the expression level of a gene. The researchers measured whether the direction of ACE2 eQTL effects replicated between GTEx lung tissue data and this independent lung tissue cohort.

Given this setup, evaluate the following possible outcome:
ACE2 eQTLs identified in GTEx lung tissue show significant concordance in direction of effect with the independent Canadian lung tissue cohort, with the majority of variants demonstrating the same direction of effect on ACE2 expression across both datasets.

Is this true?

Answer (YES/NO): NO